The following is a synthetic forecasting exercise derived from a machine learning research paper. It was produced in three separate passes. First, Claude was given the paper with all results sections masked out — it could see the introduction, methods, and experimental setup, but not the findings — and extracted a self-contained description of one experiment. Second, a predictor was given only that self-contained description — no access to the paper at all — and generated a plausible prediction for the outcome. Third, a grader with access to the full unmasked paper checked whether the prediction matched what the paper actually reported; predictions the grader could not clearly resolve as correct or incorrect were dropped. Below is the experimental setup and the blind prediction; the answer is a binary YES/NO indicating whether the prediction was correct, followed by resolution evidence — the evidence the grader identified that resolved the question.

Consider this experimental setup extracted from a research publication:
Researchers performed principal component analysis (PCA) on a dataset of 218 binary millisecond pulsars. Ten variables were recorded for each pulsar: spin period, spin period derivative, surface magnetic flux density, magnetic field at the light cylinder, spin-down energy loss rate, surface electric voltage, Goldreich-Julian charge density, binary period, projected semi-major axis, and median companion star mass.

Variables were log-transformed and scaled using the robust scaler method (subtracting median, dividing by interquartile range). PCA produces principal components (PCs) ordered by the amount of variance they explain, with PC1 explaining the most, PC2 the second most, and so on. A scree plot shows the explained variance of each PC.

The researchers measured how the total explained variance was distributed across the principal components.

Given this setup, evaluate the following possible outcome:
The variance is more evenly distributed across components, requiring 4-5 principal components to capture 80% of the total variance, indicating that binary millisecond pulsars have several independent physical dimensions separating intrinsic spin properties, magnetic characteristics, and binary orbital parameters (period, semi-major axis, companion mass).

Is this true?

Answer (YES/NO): NO